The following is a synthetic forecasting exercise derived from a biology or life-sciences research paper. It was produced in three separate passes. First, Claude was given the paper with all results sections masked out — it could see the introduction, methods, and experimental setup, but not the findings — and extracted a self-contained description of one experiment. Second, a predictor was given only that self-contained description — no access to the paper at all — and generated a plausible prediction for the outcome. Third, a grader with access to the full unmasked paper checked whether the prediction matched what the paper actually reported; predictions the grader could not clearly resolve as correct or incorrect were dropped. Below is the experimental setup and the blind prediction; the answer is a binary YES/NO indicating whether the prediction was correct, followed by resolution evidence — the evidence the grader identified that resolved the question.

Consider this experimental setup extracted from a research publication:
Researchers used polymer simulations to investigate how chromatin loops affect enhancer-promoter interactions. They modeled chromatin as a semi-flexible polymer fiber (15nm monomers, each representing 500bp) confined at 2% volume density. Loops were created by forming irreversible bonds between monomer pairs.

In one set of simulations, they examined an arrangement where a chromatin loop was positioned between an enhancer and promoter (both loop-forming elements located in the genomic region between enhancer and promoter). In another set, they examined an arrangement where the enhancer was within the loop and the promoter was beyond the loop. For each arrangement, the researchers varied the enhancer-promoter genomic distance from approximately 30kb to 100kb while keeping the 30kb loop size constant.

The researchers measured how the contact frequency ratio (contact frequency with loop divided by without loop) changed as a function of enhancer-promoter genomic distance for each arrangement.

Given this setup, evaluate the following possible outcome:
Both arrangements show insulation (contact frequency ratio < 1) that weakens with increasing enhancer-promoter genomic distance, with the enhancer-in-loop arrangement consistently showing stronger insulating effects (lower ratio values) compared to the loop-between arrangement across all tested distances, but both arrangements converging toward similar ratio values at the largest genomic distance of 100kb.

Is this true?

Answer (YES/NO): NO